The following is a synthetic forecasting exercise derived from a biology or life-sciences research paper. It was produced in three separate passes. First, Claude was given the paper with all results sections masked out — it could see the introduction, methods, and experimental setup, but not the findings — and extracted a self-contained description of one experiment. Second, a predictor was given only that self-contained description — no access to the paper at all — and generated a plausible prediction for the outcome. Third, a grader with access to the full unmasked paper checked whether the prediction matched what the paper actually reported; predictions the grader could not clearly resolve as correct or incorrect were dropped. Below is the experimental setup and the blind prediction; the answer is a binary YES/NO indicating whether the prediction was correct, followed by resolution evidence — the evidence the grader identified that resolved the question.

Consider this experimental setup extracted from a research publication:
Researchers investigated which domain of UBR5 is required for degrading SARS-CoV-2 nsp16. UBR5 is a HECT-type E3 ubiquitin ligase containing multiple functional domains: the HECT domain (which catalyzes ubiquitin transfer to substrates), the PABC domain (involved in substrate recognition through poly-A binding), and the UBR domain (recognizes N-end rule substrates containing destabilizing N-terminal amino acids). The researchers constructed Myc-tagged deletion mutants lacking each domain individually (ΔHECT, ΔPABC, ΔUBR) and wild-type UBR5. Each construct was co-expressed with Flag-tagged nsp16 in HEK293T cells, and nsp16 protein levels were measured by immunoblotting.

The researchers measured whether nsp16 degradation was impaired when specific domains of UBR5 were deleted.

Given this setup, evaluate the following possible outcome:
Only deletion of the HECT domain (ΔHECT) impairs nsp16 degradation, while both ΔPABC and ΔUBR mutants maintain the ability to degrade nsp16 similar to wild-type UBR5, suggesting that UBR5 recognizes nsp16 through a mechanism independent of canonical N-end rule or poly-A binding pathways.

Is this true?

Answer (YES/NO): YES